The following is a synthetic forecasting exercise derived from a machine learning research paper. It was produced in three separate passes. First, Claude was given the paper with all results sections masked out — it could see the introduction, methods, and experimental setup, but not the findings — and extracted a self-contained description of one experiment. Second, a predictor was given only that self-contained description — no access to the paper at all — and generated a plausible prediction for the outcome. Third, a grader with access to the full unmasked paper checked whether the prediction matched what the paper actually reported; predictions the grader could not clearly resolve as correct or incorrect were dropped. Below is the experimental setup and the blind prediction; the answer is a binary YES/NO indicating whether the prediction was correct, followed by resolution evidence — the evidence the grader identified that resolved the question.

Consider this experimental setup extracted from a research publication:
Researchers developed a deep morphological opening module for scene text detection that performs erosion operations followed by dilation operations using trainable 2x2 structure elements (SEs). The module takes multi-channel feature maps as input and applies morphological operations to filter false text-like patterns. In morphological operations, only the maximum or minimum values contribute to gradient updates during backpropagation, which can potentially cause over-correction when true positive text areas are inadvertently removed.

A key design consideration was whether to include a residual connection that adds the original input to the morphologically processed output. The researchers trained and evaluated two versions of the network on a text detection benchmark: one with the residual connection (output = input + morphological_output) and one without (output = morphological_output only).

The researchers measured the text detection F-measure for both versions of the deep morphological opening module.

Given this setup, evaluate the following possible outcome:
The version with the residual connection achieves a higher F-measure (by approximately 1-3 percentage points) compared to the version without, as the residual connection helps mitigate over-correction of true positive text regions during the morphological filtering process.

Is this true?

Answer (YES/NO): YES